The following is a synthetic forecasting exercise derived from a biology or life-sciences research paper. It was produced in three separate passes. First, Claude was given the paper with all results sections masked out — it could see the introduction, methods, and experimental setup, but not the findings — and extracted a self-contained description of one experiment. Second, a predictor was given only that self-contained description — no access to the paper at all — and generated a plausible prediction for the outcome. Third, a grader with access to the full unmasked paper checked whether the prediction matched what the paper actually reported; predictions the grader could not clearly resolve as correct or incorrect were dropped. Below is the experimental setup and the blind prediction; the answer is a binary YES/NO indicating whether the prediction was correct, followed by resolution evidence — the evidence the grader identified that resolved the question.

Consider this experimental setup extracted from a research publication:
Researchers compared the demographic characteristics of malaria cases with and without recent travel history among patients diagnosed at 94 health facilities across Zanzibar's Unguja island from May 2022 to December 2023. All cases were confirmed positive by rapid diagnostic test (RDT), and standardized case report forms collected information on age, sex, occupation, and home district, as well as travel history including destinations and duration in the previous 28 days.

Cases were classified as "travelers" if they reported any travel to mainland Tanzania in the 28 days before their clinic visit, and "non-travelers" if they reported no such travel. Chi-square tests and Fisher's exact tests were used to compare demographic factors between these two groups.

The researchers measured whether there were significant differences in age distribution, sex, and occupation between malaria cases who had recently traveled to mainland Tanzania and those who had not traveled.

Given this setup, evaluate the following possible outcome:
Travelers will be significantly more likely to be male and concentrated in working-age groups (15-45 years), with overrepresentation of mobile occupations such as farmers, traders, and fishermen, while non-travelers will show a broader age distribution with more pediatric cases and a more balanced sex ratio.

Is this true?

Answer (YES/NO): NO